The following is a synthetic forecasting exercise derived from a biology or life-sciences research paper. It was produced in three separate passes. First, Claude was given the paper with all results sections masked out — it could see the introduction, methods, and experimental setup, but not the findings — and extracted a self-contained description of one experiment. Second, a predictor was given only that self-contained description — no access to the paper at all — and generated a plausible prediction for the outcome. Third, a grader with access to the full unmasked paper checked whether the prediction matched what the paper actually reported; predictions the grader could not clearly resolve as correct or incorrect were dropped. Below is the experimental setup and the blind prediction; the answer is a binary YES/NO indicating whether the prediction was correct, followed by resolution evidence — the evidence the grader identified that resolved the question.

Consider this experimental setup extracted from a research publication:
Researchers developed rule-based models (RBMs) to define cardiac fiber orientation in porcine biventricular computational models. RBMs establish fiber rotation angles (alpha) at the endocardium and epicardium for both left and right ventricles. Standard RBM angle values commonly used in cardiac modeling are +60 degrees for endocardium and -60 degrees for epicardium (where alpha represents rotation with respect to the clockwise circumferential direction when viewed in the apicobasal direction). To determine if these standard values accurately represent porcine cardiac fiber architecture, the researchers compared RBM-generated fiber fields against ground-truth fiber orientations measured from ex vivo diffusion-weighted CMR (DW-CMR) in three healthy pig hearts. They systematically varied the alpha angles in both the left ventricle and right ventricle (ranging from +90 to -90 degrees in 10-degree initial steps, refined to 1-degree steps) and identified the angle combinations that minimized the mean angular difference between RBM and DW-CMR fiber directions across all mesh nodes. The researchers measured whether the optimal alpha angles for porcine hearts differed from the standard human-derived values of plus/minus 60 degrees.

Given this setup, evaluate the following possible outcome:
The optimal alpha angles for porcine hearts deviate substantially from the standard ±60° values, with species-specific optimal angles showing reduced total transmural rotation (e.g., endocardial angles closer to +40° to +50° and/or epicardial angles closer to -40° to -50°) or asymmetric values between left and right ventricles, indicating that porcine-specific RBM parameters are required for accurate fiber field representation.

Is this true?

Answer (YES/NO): NO